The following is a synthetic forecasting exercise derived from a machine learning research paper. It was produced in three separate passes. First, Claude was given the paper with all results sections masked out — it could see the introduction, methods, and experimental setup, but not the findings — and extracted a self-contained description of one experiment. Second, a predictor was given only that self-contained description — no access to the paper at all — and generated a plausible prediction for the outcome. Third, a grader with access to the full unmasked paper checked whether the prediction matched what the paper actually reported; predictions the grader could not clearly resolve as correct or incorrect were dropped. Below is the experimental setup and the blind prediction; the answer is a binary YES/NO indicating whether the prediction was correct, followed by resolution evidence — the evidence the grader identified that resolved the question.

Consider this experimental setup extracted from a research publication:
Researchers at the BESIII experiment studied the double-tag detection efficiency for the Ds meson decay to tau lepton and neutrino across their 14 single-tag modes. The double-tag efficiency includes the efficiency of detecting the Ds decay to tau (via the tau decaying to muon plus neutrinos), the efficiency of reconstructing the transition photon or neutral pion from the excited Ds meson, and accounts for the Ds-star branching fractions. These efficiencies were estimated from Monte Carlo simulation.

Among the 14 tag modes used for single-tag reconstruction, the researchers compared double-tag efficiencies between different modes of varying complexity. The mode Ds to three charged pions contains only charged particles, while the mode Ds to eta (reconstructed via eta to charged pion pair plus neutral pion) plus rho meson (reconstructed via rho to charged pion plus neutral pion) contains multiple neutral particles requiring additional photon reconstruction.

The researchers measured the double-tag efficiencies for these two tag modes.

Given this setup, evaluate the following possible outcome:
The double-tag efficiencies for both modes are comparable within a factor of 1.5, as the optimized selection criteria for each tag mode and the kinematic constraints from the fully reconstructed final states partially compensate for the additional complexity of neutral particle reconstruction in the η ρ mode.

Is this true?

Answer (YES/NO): NO